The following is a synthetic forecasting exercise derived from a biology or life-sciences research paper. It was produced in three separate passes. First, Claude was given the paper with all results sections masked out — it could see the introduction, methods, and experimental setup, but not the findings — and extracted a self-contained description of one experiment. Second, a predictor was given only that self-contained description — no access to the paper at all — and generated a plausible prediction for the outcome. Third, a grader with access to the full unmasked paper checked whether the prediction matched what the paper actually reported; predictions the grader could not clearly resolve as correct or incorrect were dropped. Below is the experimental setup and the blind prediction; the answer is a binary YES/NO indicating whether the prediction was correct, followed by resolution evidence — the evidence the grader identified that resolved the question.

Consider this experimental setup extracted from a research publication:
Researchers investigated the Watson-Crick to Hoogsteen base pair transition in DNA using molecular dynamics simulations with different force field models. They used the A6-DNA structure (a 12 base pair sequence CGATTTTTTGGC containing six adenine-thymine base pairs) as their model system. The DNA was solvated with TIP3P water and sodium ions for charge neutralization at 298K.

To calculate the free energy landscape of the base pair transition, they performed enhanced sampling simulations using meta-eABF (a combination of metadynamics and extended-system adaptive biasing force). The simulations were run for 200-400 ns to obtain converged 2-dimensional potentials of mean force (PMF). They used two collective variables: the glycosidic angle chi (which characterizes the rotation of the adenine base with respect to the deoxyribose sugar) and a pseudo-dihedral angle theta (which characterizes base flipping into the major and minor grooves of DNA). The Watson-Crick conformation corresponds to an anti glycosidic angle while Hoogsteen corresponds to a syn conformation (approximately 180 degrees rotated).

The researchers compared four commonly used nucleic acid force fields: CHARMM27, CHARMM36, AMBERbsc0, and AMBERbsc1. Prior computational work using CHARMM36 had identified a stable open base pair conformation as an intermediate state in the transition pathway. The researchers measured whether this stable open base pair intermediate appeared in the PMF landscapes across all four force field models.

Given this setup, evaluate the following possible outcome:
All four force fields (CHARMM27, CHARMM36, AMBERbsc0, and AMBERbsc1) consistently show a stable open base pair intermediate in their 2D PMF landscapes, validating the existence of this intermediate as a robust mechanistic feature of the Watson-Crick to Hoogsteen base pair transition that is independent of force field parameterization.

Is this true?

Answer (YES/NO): NO